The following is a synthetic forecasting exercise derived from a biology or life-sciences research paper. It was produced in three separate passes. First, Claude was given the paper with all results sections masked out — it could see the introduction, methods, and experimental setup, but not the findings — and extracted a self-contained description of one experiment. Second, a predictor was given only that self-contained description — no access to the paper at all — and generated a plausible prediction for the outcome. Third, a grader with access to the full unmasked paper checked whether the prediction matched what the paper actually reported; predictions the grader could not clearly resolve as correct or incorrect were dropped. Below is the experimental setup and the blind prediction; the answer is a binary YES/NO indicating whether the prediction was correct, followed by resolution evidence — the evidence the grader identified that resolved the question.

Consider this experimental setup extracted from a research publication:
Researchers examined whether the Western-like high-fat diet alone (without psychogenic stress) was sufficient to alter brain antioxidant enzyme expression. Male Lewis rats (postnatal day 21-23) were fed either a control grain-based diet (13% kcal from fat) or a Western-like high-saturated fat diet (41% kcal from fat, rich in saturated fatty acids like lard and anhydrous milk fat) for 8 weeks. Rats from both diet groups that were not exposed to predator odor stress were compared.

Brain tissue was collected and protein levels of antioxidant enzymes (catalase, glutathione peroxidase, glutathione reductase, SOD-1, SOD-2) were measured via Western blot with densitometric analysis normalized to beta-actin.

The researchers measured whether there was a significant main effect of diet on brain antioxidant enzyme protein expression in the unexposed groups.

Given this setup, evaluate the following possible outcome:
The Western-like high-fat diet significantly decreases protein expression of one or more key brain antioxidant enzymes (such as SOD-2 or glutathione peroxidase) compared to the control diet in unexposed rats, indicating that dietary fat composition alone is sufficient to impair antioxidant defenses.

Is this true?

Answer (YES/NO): NO